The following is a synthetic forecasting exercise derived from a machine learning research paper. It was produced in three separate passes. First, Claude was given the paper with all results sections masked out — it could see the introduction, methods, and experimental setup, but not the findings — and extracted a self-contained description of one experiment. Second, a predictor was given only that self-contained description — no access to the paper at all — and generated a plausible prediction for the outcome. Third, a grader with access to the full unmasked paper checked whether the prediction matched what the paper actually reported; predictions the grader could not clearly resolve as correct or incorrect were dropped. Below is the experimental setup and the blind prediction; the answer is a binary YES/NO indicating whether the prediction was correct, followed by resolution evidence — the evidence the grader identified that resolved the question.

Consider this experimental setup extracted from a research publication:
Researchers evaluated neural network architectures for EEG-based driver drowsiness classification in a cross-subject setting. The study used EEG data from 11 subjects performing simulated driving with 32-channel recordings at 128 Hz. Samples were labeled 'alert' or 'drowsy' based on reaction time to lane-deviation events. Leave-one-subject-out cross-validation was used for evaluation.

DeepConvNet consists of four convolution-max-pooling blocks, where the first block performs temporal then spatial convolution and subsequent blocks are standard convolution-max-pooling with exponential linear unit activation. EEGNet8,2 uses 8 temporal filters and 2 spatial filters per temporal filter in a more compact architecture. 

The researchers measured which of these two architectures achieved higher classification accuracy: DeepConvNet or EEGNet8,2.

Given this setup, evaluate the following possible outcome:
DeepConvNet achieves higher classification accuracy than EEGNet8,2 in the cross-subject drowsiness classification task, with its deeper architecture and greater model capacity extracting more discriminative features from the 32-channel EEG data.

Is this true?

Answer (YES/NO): NO